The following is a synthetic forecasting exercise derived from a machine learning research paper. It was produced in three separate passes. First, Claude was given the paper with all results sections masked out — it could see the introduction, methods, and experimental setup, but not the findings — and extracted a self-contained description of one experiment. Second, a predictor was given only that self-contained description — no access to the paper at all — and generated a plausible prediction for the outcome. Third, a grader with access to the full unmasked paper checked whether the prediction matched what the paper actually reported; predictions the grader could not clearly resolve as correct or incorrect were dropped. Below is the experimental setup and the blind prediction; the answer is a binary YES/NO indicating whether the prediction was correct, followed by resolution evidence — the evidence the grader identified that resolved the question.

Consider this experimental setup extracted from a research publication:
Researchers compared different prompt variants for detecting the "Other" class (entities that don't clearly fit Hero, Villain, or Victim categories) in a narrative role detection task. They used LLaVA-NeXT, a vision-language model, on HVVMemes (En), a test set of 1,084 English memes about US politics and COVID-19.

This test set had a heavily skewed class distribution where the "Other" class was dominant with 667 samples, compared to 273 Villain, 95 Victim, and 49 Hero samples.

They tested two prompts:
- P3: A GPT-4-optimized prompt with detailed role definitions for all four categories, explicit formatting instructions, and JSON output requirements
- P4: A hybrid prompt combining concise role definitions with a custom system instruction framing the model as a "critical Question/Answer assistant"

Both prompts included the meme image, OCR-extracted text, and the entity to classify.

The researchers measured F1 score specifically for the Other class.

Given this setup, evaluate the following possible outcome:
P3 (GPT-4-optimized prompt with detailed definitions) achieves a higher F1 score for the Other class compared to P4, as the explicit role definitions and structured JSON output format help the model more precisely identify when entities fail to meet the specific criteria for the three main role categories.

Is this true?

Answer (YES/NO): YES